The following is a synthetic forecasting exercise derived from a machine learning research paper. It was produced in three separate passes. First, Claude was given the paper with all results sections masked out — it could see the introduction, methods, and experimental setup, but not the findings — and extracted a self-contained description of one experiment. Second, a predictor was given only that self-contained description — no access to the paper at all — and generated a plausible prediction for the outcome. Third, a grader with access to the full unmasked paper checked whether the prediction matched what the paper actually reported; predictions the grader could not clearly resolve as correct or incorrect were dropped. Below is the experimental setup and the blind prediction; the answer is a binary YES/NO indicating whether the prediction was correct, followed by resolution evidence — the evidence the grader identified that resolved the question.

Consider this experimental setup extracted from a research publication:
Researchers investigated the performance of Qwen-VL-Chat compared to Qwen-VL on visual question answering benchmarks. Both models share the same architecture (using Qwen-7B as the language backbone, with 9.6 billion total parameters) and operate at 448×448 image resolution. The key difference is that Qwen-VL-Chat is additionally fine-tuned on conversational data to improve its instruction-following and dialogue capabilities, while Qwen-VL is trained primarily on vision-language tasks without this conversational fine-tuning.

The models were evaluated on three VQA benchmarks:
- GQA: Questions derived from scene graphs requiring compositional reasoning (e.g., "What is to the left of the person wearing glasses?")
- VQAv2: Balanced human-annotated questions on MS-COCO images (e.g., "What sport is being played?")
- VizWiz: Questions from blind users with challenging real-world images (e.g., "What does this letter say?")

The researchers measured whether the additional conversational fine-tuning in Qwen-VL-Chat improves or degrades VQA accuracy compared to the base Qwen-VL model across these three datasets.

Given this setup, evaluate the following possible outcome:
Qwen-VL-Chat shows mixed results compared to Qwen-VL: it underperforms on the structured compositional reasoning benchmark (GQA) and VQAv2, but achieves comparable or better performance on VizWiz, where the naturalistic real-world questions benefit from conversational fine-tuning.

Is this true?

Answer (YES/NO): YES